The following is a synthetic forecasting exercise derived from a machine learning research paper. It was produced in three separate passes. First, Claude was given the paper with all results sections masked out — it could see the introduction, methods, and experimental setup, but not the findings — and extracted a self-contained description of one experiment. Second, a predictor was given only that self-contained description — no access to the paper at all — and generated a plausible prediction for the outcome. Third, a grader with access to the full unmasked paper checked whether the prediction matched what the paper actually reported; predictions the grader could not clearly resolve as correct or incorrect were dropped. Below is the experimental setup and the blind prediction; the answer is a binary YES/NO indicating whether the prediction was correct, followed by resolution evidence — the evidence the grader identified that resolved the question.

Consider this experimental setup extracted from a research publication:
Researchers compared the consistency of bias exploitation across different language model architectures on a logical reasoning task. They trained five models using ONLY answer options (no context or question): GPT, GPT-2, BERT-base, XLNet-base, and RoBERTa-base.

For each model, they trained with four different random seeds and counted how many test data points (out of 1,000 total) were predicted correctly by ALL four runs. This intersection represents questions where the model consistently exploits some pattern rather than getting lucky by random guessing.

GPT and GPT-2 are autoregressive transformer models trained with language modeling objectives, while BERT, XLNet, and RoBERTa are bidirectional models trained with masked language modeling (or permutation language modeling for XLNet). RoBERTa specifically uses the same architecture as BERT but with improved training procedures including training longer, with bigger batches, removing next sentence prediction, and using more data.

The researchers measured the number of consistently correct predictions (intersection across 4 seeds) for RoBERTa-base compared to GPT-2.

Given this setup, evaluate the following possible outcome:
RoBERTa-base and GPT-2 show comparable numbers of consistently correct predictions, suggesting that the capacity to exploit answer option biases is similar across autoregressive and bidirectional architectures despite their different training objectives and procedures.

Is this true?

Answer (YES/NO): NO